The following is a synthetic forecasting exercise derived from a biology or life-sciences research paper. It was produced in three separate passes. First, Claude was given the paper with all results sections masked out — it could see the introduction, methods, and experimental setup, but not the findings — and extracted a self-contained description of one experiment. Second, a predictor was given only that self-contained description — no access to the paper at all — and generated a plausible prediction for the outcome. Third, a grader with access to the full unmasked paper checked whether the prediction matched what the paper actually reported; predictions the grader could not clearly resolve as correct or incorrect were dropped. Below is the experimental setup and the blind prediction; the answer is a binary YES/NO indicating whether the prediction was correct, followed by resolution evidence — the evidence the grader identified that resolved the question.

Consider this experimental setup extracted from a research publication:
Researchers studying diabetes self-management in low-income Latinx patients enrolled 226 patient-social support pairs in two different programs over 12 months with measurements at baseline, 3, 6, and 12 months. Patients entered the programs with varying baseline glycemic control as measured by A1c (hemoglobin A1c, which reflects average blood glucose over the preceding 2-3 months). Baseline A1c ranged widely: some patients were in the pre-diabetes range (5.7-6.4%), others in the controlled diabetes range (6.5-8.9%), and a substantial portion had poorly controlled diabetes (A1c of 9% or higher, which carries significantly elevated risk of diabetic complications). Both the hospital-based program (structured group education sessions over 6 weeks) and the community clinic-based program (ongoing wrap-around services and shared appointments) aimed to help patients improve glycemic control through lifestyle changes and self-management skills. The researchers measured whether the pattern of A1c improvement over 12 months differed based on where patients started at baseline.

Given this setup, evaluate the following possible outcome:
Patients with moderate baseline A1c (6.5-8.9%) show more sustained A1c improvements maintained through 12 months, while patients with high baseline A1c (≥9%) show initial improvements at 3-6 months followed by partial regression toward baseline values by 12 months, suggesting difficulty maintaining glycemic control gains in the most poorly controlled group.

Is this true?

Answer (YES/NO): NO